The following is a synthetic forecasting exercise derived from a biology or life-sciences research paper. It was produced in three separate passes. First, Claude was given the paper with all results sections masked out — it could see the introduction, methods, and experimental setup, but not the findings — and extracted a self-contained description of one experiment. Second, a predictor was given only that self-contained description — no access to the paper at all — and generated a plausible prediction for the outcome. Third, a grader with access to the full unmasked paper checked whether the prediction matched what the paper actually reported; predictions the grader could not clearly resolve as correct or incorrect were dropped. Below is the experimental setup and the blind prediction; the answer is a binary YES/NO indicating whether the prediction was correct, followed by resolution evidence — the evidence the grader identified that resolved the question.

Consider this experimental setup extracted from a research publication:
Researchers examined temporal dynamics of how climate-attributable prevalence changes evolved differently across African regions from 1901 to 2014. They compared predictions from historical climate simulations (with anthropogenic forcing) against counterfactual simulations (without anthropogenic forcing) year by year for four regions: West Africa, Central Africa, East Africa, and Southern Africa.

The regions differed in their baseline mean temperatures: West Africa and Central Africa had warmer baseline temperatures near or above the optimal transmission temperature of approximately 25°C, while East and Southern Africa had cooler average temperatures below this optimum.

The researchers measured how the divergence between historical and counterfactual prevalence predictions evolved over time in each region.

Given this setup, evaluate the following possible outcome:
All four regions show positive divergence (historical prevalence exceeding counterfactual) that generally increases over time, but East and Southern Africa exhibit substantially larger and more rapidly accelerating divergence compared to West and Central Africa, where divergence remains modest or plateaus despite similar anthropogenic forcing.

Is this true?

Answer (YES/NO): NO